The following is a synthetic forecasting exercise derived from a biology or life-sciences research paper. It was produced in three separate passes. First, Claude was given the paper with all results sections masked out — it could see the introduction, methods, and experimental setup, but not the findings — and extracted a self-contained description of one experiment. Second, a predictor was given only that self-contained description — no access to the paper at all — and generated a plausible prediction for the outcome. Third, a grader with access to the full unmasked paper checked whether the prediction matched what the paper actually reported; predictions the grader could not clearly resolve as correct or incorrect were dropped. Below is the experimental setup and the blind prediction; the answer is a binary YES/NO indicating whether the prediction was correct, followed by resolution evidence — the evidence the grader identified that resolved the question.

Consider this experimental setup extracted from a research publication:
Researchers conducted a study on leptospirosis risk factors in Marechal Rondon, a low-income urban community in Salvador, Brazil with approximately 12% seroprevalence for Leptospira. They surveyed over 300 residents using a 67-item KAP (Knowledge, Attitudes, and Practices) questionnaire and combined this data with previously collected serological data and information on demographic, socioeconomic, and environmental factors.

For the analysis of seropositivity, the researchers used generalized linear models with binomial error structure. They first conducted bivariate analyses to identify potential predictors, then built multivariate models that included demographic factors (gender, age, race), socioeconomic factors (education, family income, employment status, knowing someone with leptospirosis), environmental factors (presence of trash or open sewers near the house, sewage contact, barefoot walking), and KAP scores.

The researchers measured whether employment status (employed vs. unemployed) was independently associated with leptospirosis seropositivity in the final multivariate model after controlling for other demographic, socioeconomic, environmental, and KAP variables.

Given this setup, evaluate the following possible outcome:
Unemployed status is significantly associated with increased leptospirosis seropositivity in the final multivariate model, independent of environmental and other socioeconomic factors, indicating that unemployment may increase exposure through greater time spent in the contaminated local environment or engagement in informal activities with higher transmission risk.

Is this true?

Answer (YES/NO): NO